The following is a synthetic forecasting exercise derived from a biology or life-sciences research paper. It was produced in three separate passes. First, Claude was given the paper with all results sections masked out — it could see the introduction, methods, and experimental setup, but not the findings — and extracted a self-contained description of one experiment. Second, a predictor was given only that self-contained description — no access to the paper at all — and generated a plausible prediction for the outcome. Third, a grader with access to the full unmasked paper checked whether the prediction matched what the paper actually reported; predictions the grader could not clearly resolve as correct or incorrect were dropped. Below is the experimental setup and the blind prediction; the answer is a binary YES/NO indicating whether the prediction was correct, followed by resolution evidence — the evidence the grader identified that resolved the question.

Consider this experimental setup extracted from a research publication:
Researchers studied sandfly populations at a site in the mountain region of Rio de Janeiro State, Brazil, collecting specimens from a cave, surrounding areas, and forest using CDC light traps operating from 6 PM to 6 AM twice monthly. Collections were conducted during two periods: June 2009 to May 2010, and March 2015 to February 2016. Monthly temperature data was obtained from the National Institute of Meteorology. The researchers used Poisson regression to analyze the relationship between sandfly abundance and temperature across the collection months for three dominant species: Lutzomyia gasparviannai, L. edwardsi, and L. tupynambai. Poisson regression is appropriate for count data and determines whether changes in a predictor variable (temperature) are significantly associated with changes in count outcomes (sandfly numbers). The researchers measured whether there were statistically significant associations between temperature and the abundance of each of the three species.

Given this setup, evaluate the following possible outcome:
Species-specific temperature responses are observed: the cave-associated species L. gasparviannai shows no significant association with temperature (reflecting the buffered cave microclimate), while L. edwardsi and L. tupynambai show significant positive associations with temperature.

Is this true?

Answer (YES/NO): NO